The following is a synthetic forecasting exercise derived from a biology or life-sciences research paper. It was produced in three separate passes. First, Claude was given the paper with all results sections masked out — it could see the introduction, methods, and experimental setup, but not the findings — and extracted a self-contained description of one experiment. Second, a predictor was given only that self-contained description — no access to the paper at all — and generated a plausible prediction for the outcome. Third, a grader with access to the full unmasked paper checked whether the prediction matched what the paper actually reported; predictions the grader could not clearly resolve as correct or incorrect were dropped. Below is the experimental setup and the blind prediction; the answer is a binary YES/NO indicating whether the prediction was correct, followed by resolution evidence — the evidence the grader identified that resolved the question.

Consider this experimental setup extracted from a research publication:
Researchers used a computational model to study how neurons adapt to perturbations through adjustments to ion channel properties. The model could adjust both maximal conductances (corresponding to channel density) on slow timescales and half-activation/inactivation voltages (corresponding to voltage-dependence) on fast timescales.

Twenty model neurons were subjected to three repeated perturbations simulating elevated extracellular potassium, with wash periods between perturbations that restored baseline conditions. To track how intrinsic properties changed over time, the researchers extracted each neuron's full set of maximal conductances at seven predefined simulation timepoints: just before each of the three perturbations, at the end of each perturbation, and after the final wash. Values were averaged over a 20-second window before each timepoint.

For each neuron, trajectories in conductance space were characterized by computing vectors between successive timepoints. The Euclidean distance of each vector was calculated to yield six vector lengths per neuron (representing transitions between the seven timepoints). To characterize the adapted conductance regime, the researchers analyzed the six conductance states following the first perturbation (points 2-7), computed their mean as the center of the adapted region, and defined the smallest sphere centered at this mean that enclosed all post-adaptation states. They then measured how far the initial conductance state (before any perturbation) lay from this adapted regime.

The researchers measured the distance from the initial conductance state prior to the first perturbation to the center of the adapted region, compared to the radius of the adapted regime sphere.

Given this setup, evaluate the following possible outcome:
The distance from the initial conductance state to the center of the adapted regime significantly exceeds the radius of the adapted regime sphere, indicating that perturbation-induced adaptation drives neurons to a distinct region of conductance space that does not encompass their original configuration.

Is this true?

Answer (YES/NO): YES